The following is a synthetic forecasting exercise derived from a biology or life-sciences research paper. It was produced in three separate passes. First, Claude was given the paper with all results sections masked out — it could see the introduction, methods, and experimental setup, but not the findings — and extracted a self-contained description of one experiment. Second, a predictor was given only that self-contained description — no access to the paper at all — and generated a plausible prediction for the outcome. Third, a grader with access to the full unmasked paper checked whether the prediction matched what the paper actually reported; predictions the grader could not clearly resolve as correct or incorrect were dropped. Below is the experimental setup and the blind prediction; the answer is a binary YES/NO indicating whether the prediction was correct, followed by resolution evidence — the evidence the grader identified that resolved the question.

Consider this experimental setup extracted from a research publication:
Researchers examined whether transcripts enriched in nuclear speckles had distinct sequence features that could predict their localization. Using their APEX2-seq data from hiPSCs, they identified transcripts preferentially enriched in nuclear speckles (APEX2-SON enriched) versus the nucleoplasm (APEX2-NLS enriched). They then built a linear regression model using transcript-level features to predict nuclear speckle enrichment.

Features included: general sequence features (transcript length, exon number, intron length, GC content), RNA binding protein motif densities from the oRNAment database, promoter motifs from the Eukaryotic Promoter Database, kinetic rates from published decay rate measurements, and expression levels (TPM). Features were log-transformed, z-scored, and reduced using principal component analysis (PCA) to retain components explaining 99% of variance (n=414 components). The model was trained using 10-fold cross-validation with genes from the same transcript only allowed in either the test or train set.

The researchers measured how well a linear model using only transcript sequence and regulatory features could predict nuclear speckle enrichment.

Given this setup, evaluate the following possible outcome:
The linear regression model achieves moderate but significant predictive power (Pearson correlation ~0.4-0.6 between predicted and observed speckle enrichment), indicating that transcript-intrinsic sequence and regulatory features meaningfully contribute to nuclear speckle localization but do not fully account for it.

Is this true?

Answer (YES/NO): NO